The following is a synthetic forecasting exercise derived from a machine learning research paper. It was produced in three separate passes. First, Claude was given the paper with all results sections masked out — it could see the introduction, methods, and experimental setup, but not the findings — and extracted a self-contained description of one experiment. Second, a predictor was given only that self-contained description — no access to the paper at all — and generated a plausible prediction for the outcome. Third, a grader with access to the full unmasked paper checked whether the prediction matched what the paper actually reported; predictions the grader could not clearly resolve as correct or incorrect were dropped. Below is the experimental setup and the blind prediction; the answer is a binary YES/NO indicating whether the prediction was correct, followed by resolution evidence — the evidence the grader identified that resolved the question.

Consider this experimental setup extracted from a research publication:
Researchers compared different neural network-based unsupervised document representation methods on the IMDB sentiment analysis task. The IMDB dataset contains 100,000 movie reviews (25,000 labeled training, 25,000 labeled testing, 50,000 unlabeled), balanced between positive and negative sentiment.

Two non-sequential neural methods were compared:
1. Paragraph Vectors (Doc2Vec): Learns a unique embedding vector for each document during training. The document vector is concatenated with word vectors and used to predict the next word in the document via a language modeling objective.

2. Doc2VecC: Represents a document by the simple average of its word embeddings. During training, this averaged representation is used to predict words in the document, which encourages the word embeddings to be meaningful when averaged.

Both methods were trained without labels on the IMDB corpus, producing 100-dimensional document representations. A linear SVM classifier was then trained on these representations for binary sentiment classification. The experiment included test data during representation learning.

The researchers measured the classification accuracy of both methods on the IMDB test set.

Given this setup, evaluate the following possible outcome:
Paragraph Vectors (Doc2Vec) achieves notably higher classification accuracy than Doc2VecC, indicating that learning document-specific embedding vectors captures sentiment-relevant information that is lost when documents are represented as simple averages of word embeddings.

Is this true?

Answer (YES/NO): NO